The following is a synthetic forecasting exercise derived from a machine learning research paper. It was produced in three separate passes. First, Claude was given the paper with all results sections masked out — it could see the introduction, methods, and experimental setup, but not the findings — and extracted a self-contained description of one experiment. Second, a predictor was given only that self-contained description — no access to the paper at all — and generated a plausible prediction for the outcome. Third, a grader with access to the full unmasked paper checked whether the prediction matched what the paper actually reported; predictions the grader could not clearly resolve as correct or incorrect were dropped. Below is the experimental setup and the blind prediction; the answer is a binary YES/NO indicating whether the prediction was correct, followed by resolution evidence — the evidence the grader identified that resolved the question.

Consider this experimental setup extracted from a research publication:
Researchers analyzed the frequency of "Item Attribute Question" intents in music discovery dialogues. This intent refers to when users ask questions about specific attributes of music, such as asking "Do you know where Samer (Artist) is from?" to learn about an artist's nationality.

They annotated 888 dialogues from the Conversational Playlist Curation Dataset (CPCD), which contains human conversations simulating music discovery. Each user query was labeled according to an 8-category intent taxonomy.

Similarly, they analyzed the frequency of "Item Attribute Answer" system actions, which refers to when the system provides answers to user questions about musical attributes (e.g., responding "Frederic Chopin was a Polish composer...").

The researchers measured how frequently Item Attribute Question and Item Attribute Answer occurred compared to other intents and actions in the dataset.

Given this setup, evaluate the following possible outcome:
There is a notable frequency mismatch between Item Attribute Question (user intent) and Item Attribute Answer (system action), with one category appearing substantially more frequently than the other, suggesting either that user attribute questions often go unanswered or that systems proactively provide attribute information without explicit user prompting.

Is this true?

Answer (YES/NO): NO